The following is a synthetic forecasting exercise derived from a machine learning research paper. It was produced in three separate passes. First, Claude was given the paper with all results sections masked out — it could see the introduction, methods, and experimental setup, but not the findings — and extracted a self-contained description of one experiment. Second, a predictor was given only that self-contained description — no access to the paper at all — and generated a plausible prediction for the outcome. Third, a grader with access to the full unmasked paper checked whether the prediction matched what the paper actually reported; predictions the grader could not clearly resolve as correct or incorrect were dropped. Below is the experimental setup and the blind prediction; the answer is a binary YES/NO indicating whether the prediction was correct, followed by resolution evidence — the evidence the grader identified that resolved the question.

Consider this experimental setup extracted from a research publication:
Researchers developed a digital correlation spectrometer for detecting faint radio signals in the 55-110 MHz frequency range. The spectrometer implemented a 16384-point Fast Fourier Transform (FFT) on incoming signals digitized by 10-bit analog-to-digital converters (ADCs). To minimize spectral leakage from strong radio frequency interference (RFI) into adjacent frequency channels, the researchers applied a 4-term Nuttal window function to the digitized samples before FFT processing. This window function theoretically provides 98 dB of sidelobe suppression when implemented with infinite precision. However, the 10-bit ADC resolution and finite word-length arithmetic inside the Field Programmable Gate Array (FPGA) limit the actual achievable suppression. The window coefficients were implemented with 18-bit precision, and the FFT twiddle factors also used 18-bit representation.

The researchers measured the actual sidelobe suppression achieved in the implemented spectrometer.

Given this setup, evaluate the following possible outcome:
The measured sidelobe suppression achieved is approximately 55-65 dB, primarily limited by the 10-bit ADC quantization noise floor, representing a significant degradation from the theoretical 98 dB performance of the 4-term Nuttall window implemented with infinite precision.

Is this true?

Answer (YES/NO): NO